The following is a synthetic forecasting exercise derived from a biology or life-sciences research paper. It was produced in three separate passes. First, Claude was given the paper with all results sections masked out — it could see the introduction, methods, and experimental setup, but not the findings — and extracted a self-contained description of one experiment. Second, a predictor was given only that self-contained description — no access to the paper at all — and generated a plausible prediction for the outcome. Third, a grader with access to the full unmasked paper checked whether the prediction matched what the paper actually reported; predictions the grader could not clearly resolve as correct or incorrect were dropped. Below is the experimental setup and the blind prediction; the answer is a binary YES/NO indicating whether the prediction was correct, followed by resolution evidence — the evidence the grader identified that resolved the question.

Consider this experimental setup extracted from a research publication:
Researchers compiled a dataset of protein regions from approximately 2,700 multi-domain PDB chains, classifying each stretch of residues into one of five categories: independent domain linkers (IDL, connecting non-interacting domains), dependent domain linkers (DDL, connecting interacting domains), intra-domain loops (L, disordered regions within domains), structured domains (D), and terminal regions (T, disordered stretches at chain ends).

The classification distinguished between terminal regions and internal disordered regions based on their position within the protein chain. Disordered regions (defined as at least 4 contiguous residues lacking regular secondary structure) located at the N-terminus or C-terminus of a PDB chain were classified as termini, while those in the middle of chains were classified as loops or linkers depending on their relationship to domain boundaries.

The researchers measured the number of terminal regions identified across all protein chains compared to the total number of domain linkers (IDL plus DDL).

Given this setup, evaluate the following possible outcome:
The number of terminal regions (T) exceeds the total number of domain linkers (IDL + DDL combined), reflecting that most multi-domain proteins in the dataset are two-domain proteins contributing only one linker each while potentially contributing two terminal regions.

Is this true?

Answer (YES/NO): YES